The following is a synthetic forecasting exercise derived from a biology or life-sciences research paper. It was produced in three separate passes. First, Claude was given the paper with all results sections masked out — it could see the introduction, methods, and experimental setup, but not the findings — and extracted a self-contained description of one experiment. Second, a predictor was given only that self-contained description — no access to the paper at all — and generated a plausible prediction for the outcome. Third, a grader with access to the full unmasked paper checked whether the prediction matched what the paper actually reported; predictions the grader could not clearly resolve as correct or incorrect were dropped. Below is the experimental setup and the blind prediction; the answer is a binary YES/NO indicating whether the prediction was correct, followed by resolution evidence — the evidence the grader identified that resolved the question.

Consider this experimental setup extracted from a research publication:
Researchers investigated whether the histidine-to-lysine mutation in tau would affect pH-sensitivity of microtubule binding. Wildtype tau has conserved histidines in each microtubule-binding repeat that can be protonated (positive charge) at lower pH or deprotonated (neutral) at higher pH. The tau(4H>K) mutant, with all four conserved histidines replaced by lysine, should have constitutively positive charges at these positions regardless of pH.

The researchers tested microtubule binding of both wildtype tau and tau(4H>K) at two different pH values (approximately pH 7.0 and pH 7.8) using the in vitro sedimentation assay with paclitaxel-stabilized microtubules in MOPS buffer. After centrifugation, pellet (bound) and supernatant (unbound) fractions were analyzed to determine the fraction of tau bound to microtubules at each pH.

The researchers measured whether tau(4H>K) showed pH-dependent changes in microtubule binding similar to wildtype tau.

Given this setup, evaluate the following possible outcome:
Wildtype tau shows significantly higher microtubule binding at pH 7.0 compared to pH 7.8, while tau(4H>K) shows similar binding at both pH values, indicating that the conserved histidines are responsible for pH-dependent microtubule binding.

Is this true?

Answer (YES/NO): YES